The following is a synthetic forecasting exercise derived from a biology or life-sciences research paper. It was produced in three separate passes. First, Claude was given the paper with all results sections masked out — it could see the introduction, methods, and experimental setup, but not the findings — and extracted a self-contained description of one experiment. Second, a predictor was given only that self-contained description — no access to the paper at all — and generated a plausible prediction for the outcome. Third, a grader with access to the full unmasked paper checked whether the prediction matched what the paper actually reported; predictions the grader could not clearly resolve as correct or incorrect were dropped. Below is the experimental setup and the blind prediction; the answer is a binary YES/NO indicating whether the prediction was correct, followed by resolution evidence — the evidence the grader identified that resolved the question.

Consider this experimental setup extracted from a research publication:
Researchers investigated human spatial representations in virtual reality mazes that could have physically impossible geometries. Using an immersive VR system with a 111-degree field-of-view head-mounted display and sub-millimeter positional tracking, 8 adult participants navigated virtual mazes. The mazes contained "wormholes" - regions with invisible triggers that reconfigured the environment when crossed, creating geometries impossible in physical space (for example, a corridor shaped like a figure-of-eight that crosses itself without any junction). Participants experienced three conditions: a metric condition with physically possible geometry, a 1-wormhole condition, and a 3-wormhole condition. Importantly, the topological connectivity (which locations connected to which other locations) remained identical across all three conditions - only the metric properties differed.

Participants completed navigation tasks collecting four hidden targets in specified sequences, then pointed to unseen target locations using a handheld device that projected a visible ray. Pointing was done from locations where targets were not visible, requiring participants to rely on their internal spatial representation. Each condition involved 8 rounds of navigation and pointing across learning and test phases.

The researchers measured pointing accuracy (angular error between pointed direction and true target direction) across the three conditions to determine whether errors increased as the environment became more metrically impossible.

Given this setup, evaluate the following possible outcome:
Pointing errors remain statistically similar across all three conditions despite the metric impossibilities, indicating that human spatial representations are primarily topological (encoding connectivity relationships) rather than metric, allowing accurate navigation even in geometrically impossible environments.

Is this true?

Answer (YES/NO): NO